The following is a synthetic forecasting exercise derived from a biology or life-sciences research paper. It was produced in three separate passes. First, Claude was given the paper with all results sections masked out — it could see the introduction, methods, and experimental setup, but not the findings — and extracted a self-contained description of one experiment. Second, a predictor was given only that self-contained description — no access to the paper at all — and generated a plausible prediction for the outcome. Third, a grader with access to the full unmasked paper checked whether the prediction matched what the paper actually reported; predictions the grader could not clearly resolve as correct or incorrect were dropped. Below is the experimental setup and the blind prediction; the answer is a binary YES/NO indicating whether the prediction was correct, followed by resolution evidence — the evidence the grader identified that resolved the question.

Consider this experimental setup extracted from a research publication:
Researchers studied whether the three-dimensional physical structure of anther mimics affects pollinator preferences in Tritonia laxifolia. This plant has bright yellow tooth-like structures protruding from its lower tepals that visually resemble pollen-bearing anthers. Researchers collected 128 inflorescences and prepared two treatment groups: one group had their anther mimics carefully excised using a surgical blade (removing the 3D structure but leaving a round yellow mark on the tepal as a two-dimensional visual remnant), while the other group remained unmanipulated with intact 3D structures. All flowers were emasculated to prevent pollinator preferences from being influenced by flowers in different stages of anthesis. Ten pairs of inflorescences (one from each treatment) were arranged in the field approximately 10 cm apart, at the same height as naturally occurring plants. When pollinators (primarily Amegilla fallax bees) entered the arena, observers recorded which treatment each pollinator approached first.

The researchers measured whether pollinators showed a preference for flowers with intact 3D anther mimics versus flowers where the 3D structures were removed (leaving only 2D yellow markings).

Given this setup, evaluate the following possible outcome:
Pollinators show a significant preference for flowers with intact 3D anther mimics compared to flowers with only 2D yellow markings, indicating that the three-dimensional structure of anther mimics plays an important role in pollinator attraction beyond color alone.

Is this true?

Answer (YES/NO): NO